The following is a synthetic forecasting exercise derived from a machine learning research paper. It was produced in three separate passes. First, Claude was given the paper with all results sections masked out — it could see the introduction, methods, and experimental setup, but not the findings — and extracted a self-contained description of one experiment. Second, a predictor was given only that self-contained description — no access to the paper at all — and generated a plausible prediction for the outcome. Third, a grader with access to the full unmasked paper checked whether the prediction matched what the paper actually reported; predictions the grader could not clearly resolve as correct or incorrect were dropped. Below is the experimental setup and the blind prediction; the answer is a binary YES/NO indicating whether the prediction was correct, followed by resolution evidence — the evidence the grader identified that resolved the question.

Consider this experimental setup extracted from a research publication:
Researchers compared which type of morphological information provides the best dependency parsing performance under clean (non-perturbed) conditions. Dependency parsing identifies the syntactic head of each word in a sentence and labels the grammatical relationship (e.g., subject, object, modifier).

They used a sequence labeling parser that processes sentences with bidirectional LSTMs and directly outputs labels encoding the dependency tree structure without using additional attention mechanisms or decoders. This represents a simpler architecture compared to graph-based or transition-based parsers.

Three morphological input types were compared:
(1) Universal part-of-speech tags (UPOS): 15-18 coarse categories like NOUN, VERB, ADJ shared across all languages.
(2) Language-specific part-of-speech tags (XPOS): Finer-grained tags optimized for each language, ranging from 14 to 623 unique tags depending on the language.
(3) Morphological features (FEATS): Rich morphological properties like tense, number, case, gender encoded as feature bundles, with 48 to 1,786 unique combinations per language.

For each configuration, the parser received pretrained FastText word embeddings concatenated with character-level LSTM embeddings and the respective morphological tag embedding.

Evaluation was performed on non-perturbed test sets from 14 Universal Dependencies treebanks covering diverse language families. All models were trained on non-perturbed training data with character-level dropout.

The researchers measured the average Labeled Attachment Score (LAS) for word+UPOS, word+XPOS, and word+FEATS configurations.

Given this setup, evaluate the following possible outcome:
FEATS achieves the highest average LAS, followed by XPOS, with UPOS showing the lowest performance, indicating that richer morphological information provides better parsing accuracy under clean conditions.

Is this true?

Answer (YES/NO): NO